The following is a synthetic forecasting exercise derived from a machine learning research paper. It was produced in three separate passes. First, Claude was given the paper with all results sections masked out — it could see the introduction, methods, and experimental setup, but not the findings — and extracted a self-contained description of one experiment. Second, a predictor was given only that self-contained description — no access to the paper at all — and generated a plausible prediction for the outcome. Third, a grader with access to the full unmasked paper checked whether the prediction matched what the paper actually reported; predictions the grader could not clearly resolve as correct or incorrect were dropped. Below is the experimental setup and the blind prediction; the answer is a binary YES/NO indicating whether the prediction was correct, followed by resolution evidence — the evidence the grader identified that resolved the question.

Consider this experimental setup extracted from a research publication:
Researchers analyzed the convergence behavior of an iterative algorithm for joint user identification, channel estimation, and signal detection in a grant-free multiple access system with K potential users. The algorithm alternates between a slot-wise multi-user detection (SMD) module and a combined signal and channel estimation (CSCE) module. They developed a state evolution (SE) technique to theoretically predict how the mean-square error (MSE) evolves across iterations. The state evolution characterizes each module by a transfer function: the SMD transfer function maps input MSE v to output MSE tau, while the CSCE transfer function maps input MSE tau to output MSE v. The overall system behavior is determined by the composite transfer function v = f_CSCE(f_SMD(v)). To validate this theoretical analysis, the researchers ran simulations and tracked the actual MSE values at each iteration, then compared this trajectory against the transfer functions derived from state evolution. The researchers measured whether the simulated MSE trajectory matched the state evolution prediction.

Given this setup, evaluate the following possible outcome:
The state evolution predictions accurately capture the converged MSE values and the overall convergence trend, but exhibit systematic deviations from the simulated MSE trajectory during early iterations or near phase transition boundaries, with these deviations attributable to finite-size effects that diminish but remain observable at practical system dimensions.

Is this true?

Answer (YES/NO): NO